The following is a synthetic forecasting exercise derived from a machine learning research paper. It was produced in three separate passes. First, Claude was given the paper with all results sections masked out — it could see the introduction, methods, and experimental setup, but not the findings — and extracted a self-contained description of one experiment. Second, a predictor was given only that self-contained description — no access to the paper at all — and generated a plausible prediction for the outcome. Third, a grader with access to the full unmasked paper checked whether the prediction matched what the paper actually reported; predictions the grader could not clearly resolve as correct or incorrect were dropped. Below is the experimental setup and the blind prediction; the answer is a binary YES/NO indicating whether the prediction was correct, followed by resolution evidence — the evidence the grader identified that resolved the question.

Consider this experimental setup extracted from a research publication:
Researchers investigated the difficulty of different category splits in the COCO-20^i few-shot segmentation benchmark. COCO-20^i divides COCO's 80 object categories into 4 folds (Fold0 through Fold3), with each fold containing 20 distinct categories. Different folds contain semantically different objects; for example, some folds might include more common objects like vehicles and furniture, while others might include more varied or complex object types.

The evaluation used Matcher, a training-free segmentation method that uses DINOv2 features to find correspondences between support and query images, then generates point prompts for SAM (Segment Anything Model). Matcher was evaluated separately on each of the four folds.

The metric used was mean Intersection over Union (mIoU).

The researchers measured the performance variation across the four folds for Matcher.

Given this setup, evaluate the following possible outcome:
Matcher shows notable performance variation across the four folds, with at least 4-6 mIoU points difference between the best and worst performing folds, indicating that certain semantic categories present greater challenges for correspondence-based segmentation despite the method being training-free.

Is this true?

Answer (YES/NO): NO